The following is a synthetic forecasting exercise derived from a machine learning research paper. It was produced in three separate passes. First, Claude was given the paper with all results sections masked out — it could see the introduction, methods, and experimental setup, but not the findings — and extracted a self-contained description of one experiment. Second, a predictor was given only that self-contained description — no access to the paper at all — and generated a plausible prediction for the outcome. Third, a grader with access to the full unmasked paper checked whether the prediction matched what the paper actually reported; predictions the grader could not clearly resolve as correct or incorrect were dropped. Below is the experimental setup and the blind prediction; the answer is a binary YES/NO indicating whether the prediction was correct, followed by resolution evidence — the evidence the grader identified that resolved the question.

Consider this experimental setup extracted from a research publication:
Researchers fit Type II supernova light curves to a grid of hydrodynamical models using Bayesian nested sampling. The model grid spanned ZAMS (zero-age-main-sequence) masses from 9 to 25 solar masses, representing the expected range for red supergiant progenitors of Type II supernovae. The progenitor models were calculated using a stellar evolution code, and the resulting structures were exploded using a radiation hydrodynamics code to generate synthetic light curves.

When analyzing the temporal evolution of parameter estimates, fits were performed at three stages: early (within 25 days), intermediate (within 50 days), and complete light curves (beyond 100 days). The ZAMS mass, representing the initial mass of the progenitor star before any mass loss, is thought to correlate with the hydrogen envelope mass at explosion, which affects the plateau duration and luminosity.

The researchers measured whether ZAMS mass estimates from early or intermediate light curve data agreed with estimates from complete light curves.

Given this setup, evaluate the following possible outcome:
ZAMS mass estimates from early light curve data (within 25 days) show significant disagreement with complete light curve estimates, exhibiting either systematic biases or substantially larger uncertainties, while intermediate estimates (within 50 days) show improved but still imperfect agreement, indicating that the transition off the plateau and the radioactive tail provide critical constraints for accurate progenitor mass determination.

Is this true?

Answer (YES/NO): NO